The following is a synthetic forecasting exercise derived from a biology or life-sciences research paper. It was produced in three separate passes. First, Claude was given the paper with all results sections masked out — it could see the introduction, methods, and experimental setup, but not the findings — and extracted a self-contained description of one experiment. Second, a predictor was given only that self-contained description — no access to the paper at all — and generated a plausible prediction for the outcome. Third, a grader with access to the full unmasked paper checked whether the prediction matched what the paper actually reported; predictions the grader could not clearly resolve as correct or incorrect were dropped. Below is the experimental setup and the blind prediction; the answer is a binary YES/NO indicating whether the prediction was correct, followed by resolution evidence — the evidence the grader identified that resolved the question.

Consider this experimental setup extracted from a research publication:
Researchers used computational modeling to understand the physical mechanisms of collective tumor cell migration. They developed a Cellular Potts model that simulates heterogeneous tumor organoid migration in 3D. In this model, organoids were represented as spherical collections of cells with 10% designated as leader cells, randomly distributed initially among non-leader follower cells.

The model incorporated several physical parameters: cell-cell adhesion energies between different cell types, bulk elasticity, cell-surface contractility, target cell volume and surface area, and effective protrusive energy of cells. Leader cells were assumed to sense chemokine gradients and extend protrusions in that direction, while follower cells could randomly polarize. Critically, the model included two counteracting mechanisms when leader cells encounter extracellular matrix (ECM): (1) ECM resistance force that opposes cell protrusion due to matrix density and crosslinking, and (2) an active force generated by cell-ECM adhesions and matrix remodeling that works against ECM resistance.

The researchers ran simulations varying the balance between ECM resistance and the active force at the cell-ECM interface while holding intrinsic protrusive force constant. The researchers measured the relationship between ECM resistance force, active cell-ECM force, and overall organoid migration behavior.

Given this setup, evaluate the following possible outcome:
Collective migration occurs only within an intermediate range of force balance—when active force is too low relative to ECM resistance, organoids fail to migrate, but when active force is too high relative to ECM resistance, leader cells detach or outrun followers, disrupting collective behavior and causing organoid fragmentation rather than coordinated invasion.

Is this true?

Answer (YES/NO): NO